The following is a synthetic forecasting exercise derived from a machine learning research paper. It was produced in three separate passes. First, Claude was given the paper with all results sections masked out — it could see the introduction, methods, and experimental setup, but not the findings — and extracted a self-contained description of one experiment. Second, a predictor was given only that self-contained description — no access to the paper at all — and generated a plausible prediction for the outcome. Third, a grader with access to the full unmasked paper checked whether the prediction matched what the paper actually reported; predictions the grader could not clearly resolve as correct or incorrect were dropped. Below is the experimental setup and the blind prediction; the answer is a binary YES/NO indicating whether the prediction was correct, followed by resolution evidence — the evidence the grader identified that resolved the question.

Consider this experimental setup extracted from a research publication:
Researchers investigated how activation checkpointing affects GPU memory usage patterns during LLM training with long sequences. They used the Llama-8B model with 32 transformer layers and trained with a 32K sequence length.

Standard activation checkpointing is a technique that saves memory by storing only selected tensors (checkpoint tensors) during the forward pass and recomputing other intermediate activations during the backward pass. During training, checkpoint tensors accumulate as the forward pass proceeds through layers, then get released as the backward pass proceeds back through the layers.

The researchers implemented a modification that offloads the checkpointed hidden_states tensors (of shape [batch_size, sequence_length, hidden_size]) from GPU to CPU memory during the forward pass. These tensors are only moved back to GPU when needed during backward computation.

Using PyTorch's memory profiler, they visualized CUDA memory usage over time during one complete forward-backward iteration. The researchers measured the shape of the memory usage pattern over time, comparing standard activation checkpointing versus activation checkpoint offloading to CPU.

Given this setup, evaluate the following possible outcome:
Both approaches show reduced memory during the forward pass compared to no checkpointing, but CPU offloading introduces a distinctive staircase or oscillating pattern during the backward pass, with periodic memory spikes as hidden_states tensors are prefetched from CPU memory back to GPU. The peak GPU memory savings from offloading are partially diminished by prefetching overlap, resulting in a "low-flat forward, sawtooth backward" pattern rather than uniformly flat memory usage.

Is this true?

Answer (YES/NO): NO